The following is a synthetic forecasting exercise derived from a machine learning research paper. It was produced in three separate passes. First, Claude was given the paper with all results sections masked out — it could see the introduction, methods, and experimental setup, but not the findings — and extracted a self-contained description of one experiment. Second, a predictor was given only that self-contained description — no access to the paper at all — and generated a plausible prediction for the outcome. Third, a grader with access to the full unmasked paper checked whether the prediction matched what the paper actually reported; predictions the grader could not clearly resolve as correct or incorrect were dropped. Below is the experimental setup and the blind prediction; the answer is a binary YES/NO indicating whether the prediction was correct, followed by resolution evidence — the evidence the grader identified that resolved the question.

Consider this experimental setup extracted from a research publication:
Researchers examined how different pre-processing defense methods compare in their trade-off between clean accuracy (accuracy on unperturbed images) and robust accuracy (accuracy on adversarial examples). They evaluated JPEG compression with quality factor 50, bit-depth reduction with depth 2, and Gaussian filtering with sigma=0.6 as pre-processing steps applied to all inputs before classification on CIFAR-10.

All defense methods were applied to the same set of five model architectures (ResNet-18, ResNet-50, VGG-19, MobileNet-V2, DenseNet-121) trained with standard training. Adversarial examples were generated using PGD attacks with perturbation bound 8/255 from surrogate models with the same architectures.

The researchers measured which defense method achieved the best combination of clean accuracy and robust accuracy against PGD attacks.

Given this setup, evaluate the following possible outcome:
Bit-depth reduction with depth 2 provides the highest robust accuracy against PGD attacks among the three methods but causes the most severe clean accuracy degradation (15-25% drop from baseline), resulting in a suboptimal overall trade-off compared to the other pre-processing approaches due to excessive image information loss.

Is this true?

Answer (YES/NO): NO